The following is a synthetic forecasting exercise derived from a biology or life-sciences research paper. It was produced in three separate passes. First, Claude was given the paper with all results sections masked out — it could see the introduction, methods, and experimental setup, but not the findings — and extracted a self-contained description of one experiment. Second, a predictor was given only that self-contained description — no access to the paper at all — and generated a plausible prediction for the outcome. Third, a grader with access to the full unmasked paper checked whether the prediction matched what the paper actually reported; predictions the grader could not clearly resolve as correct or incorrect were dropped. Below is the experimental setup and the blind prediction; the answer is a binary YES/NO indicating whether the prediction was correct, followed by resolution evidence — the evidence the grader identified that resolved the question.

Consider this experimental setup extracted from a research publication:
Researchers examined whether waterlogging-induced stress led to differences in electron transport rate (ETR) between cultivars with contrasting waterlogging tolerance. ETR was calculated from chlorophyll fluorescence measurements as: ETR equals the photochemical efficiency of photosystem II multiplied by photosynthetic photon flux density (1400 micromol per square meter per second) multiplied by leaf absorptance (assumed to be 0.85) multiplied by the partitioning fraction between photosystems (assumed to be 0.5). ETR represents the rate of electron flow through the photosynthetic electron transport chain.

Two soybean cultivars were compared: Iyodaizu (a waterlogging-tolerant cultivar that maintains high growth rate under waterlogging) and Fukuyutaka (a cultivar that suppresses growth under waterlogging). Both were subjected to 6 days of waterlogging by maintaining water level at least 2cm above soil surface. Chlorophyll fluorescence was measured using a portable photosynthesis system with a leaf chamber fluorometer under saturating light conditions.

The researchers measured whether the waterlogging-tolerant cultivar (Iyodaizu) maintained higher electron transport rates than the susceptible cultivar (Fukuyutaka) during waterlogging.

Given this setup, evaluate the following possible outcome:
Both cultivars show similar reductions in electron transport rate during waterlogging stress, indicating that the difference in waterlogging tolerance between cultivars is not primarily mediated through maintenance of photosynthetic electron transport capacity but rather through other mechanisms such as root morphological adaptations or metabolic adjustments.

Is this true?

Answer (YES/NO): YES